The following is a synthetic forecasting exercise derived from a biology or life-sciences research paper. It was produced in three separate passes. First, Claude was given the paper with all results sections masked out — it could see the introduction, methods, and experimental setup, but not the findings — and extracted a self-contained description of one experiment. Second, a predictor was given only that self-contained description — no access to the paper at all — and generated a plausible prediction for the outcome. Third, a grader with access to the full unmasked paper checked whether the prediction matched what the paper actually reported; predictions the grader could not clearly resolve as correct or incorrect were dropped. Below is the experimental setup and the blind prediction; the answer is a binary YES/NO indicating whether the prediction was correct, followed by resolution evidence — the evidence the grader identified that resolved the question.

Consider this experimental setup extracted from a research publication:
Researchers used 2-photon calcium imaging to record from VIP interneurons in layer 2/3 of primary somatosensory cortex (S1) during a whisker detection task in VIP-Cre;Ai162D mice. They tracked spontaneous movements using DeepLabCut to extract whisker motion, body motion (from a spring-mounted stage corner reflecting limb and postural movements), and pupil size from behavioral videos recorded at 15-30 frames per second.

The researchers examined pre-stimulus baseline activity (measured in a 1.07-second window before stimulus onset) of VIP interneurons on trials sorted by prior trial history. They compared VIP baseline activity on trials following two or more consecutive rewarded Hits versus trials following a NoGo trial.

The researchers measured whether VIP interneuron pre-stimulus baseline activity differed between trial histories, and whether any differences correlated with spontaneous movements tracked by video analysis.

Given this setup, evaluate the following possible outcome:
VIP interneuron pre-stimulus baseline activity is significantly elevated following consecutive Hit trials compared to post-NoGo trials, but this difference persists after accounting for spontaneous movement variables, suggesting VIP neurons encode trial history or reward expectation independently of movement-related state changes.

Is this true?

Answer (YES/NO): NO